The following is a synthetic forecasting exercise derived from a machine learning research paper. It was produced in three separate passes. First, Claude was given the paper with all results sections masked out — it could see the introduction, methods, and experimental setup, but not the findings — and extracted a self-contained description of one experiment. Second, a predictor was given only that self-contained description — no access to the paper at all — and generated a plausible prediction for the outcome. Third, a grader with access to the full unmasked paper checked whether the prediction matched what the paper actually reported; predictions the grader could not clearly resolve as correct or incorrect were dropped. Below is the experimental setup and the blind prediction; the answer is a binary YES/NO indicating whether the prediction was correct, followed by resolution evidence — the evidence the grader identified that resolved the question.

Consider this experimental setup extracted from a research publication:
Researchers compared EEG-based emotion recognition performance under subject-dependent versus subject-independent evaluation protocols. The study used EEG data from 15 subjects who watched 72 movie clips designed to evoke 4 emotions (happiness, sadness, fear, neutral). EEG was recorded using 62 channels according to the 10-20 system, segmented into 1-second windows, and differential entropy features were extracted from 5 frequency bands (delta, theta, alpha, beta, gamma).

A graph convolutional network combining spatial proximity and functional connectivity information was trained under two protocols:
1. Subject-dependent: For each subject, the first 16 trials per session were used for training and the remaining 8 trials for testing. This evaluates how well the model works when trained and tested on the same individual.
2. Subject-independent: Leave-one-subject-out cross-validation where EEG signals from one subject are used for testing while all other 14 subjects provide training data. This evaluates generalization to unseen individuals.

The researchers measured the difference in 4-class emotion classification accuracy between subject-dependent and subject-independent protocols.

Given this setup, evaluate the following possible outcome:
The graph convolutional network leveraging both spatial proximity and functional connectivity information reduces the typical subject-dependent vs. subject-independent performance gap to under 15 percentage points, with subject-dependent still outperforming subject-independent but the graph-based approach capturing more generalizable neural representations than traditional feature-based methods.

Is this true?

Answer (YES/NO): YES